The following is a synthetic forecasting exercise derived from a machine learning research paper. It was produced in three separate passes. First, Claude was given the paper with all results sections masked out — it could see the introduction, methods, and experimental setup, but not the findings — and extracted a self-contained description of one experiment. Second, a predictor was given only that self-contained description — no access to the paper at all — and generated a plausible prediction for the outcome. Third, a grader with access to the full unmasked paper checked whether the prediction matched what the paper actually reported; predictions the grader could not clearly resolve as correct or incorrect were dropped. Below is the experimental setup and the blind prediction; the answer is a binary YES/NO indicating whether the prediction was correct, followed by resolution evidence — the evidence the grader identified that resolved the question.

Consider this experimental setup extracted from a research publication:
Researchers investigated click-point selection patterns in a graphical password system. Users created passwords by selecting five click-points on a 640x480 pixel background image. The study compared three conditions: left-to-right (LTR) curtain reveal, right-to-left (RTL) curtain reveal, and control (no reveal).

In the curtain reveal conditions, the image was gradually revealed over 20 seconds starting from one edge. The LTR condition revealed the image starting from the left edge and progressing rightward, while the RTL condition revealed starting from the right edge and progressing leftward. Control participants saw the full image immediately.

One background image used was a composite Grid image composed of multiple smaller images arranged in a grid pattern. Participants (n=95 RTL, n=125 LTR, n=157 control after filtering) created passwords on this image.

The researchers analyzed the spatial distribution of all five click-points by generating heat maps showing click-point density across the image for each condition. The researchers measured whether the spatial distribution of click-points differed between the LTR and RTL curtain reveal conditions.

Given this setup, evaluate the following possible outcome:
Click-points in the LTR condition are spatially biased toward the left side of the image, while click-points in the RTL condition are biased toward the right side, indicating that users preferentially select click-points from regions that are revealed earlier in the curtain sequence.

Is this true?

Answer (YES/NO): NO